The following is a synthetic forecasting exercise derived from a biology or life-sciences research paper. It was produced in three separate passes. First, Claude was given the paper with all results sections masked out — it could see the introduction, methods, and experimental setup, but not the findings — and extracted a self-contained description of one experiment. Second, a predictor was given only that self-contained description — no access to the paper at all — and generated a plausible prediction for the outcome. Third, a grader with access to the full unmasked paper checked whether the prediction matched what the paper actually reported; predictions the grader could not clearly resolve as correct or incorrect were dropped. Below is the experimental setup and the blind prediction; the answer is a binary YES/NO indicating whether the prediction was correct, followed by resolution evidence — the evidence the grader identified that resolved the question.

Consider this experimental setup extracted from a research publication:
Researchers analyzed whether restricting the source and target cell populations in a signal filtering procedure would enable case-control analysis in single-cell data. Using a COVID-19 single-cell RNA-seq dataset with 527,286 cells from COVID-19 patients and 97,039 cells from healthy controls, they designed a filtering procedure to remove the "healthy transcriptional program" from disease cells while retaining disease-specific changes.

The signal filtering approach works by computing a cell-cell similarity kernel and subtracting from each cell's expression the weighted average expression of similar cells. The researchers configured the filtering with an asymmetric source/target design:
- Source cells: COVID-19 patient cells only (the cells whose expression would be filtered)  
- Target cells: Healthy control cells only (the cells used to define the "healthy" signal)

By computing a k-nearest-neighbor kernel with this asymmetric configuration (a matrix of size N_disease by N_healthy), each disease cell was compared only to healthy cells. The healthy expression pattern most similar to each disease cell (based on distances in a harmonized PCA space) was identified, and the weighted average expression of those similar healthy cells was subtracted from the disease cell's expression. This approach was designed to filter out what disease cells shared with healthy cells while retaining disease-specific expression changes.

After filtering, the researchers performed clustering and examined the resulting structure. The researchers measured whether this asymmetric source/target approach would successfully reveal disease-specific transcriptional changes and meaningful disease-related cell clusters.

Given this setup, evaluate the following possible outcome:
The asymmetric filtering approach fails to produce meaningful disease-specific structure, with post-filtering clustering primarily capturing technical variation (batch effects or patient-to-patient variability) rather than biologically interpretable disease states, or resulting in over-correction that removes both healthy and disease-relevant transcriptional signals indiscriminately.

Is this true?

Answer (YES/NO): NO